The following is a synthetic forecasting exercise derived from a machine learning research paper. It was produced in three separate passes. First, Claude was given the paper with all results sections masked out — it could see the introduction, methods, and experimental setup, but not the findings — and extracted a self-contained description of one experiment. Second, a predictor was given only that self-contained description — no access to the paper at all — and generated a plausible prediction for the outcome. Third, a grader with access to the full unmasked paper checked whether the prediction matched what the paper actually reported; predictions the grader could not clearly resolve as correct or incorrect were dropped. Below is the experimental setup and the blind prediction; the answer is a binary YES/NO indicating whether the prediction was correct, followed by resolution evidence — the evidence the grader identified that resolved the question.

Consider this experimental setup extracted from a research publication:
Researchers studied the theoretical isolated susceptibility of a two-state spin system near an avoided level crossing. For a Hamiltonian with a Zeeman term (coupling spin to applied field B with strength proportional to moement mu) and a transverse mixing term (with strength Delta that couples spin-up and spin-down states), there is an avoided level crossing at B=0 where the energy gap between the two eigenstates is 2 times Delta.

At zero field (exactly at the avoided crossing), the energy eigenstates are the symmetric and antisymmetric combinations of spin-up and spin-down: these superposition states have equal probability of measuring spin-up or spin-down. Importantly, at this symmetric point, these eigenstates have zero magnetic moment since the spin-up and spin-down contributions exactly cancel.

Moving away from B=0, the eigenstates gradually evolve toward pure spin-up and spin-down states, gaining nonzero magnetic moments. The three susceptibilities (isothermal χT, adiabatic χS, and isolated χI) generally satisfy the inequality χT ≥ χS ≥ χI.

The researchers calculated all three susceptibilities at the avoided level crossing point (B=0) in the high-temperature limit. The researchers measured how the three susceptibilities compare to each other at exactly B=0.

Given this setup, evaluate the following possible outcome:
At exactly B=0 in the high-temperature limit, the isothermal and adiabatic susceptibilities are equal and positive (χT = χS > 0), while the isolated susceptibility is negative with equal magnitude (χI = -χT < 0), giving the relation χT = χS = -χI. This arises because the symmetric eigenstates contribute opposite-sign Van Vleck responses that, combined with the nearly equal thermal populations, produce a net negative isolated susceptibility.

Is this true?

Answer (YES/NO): NO